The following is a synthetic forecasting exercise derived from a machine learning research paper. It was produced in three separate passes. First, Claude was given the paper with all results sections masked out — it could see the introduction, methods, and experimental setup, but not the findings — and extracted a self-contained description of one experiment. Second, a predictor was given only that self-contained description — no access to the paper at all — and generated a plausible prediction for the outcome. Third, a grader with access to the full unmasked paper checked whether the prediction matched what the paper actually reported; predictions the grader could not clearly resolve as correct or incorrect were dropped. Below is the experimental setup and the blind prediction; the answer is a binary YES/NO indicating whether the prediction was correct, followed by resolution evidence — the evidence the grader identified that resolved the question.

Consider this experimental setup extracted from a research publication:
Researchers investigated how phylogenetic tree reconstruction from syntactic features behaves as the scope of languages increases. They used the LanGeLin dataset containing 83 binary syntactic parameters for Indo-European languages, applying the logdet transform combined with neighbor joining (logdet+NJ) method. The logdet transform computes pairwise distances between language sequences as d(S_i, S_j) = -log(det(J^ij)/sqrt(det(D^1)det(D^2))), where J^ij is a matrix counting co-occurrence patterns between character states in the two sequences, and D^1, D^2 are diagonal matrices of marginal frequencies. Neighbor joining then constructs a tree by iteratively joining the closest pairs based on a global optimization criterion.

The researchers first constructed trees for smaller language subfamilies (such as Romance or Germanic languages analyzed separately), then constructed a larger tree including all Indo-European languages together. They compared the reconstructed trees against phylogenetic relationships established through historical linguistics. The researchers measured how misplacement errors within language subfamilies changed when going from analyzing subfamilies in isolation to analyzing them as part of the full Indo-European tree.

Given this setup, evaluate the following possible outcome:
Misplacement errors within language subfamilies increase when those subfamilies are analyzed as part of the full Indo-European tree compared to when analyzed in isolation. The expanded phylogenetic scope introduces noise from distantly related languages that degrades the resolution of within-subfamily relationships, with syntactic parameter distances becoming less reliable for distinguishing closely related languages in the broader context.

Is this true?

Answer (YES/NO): NO